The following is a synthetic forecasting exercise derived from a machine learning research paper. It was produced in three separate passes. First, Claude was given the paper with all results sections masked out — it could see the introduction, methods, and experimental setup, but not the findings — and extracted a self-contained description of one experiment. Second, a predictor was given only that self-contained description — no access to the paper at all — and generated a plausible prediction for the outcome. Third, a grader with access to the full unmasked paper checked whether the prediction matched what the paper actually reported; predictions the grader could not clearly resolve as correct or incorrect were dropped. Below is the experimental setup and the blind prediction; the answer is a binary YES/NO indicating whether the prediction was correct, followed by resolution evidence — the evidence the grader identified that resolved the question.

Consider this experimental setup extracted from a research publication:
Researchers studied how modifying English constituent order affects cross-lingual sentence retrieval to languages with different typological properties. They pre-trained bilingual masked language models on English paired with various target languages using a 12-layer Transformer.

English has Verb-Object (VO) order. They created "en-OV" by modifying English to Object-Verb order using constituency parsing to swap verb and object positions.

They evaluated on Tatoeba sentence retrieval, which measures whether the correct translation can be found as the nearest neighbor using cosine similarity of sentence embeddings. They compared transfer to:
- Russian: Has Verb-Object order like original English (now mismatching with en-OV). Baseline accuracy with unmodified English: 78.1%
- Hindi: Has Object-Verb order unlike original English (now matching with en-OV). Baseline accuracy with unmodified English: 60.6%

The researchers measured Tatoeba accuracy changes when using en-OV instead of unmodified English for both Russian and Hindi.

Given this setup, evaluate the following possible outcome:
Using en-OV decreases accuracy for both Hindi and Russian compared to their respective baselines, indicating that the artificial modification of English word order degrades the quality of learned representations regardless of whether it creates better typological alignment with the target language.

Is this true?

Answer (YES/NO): NO